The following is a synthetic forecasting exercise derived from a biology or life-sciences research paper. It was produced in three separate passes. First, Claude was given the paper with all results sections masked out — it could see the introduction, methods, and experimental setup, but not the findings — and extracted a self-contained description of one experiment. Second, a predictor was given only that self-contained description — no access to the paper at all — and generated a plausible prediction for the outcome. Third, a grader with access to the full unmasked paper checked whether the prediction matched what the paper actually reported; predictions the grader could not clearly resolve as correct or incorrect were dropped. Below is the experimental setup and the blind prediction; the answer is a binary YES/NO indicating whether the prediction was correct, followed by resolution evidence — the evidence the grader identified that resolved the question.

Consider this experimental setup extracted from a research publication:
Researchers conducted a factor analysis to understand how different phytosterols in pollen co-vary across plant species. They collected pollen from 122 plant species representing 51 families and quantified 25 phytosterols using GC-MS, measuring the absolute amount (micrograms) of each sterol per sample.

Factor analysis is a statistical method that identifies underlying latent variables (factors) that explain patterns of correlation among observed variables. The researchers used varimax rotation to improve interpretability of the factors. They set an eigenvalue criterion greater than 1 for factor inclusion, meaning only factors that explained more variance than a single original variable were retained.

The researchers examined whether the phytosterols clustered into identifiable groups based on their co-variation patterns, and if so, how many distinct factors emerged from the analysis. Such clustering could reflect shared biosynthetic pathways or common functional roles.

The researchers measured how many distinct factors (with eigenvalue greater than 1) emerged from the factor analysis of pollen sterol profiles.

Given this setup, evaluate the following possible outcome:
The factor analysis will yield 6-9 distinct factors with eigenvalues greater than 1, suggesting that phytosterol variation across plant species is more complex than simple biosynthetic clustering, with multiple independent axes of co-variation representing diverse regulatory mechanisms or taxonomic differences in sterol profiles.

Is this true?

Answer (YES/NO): NO